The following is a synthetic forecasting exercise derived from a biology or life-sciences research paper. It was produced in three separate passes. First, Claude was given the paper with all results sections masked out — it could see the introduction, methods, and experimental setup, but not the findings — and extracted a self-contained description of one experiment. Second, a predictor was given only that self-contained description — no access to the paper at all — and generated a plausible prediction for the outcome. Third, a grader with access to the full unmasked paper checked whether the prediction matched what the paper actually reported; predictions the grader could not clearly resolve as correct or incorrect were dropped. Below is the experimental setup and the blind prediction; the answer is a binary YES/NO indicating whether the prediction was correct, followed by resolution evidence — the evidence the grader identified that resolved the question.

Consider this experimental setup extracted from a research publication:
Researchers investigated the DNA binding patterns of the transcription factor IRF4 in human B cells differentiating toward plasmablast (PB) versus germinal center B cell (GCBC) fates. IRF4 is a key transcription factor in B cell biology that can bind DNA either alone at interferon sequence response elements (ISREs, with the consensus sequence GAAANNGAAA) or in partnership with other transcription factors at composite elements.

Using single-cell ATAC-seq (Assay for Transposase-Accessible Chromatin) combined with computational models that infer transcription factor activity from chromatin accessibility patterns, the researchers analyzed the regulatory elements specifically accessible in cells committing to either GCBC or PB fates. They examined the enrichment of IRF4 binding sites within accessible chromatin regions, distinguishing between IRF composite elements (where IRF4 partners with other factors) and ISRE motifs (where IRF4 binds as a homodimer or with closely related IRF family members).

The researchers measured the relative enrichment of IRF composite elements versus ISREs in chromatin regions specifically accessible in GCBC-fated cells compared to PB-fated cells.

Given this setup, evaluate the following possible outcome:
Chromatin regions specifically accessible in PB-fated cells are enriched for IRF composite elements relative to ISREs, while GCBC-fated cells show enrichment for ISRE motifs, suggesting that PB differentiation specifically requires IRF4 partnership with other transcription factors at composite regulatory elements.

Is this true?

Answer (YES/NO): NO